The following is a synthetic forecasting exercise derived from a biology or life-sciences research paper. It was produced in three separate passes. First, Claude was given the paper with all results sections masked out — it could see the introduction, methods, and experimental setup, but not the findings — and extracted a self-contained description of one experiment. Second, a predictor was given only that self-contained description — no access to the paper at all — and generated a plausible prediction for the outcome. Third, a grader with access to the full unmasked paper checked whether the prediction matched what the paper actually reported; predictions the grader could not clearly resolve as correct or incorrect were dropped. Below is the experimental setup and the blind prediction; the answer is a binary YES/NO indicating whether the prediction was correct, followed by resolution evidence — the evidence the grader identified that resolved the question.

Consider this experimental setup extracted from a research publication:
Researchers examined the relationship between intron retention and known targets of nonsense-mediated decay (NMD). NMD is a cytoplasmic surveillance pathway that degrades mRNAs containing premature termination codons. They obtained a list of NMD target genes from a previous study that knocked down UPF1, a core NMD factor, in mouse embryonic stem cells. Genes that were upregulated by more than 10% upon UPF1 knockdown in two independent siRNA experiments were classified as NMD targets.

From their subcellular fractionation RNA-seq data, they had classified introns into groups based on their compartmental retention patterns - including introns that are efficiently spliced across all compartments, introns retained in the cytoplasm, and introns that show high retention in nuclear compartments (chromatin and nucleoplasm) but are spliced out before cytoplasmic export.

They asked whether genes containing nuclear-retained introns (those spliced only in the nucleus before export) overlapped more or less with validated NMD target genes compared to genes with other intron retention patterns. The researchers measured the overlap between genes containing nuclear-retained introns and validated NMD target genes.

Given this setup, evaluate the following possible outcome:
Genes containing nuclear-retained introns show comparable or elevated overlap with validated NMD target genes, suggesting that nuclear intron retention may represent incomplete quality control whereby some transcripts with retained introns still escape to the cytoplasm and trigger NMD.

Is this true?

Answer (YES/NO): NO